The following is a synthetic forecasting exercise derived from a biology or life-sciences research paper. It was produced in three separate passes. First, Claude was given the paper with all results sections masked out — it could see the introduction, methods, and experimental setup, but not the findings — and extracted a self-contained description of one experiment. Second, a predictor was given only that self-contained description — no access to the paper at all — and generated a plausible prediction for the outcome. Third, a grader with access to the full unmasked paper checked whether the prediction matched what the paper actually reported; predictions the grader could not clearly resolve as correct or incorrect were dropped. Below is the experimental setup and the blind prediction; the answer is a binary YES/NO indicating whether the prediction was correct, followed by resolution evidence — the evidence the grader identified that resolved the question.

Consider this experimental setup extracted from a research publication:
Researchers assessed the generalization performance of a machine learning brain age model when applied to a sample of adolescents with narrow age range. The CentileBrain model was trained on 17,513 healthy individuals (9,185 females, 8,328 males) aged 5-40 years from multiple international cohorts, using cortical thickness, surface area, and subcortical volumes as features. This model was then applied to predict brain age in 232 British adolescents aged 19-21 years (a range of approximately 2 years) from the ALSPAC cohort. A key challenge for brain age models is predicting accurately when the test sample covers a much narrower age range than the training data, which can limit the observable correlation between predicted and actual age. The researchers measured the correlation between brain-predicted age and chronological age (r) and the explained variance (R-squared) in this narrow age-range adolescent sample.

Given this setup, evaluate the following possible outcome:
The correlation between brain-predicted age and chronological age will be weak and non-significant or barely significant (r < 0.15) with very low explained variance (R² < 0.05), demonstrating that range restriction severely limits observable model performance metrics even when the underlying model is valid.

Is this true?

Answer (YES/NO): YES